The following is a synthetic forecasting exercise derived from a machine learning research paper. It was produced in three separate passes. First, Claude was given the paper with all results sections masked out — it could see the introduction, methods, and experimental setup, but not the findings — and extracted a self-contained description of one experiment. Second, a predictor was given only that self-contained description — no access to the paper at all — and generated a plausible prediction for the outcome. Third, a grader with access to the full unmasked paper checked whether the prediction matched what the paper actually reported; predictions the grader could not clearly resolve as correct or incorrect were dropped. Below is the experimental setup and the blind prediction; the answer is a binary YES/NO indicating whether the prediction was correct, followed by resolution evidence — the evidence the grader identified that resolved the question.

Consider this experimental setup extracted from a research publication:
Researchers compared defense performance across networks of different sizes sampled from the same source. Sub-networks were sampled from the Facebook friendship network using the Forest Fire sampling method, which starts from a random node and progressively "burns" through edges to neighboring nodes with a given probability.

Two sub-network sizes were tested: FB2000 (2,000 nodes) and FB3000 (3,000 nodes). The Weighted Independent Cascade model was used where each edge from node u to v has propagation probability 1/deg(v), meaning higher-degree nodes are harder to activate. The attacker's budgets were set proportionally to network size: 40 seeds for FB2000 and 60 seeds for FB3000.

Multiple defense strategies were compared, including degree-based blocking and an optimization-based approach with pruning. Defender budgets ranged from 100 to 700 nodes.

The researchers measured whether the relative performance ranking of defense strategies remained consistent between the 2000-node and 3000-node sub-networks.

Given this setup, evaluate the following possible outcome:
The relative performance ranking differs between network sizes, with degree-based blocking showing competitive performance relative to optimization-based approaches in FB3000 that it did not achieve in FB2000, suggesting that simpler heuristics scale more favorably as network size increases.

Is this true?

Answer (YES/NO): NO